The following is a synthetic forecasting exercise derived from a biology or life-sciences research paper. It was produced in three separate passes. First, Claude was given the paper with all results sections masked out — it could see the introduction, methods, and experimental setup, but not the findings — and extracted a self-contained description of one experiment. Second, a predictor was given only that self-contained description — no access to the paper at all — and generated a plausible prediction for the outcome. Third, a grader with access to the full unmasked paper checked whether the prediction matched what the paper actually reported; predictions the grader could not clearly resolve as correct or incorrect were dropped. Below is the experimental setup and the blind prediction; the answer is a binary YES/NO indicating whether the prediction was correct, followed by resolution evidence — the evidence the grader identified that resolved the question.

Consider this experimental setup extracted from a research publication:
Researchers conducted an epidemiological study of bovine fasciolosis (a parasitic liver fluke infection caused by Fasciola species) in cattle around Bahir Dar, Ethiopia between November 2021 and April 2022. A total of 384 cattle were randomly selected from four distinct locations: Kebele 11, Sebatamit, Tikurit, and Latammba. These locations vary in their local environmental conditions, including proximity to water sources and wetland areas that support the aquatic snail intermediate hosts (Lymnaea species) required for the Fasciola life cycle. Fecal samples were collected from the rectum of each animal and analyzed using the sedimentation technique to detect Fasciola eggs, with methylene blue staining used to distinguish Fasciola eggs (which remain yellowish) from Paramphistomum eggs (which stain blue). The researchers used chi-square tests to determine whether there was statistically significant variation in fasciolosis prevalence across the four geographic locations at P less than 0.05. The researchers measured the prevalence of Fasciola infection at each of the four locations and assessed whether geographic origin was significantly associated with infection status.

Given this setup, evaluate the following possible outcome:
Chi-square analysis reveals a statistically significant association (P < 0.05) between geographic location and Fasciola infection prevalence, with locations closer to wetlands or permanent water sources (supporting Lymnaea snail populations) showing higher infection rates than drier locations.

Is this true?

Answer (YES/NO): NO